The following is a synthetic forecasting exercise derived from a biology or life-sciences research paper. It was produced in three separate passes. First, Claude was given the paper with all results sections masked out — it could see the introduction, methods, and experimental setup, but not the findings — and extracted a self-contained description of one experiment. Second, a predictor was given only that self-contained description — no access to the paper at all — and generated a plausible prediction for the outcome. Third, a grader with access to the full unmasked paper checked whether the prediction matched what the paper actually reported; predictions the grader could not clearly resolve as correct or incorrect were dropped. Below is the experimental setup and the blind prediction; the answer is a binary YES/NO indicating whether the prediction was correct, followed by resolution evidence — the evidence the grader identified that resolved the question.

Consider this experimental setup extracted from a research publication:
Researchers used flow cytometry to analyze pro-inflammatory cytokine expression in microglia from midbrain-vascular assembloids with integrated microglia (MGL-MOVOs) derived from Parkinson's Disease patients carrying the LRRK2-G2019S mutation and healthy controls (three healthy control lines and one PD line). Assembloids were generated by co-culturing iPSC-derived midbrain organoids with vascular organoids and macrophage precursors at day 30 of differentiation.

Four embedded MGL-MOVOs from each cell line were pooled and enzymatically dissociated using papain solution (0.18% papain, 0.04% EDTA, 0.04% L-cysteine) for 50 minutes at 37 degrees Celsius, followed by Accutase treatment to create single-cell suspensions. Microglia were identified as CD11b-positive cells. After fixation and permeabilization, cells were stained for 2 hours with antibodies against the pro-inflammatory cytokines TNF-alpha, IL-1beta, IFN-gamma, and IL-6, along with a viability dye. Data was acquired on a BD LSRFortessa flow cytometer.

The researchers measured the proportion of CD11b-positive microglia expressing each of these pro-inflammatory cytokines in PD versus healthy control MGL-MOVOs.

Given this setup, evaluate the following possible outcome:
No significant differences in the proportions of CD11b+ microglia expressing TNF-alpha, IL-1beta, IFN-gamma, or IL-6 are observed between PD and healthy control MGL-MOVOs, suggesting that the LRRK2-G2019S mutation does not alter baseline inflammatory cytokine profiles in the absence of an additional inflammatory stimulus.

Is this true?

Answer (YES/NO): NO